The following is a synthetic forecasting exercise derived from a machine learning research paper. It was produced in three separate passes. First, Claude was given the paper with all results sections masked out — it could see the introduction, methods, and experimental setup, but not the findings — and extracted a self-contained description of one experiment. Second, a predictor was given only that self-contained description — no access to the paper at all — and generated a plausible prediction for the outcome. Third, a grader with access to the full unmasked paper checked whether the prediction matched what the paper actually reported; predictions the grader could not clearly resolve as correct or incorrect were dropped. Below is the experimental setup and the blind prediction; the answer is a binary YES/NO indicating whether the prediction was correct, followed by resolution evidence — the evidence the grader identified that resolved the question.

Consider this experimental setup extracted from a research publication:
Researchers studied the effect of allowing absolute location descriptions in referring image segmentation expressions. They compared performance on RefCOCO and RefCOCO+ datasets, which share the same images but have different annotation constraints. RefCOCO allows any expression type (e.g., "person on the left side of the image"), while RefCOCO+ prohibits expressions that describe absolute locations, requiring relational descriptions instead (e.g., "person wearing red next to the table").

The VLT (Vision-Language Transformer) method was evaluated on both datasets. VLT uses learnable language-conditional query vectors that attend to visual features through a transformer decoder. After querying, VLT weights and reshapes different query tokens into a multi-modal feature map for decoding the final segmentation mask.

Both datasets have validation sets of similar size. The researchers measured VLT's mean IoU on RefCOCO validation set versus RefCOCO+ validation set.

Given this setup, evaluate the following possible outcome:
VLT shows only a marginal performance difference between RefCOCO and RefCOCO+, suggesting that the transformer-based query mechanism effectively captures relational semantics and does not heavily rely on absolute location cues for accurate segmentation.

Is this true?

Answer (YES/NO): NO